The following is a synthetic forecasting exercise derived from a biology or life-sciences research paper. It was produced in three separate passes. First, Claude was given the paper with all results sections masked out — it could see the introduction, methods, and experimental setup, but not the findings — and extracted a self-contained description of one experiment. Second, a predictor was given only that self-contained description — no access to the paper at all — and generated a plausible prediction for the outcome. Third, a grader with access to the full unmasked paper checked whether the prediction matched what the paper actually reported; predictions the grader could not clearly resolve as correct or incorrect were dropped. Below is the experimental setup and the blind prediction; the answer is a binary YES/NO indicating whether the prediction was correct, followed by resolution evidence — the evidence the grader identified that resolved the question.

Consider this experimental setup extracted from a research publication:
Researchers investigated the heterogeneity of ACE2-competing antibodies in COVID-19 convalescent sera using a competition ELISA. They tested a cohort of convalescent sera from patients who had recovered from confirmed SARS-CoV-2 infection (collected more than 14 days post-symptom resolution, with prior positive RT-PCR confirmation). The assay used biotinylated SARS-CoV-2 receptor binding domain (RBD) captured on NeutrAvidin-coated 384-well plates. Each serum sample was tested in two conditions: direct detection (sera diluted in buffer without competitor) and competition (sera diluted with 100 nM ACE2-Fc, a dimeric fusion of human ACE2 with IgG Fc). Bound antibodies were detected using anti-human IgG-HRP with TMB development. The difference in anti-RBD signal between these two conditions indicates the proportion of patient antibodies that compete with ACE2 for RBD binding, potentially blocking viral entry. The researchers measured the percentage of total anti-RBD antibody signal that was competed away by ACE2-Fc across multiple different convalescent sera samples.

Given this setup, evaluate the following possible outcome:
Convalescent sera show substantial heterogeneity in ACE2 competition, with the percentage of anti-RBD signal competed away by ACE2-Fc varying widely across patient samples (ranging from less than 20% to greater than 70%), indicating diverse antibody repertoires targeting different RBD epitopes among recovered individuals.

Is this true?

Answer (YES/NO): NO